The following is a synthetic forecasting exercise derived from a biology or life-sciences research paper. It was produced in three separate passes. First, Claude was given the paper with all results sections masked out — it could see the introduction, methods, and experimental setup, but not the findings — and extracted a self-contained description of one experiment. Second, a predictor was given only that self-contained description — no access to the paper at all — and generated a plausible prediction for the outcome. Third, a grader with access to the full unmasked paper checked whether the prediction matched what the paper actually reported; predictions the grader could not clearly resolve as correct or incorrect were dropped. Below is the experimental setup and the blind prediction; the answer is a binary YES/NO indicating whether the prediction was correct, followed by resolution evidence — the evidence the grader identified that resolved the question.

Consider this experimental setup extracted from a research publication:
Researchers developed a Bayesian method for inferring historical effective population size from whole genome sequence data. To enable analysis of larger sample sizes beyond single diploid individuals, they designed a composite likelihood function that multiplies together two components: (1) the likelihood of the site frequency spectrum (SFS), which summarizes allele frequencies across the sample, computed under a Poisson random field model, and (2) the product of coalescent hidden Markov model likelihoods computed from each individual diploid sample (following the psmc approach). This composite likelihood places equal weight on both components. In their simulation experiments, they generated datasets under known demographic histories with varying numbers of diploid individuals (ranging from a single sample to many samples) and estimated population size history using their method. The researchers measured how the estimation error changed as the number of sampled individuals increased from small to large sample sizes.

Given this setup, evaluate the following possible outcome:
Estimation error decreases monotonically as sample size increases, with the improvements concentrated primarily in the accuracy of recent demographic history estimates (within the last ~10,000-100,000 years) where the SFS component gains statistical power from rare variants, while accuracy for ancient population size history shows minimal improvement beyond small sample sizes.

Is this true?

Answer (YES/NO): NO